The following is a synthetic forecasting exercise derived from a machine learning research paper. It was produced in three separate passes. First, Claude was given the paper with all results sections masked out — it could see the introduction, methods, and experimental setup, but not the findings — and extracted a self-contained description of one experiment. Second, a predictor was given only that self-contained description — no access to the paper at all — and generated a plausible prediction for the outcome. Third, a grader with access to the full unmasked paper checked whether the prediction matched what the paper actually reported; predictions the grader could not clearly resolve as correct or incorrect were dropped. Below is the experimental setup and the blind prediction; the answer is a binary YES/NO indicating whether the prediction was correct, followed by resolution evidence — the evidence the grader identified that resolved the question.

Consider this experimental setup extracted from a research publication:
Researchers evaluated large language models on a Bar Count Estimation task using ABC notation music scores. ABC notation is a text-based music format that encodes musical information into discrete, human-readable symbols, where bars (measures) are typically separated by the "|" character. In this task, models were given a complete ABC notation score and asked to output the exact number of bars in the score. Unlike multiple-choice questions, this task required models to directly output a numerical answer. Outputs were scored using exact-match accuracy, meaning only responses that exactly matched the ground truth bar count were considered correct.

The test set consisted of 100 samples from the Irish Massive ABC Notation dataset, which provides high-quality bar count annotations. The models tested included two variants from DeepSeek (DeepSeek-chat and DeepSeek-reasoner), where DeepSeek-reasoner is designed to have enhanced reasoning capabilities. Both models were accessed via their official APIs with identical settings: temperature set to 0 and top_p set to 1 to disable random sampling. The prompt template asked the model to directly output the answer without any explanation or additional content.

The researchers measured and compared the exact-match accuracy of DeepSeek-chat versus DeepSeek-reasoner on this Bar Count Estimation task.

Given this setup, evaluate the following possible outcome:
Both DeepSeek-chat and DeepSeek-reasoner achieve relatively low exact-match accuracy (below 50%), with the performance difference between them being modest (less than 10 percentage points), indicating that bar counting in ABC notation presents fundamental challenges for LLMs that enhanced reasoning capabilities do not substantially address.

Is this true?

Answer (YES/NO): NO